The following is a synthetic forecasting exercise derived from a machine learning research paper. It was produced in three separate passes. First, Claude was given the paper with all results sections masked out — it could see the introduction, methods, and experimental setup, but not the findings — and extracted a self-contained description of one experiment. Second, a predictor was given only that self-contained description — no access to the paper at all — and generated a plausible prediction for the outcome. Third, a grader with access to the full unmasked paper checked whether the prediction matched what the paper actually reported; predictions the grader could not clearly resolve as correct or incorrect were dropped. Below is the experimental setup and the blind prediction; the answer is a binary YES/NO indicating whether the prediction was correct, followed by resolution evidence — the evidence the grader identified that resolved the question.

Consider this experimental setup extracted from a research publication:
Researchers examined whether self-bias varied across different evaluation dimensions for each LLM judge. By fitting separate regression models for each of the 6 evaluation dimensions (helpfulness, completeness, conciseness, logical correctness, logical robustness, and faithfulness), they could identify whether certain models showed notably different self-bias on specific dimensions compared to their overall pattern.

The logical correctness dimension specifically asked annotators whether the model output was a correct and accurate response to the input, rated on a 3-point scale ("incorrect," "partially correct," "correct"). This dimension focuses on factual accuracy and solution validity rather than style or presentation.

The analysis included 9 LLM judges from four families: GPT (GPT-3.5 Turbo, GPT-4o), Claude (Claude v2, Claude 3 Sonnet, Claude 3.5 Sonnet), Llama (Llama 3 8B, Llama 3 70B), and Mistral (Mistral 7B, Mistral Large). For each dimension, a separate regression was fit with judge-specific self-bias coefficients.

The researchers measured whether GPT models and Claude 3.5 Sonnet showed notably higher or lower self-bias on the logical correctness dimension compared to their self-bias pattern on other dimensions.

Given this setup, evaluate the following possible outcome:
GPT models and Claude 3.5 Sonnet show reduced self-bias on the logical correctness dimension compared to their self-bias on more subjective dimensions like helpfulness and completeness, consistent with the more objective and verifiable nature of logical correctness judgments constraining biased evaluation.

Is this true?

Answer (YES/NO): NO